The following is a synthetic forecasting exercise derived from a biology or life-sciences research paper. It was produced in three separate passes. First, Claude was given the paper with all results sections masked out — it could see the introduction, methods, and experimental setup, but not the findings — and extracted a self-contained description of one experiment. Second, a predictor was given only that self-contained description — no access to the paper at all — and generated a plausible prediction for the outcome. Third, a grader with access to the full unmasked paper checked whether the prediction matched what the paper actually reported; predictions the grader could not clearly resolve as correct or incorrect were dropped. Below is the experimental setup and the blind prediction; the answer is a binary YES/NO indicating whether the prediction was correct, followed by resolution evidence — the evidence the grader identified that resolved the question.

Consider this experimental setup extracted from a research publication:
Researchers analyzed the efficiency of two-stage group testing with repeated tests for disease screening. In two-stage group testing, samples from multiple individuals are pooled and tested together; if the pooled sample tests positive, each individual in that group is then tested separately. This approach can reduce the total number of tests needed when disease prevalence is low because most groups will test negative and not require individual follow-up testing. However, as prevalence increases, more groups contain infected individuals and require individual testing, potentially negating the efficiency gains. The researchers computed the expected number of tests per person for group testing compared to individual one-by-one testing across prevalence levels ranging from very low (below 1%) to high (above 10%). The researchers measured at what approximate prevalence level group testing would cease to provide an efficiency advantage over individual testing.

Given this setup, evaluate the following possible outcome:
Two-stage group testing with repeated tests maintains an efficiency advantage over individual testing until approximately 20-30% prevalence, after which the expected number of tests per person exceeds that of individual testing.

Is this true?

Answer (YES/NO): NO